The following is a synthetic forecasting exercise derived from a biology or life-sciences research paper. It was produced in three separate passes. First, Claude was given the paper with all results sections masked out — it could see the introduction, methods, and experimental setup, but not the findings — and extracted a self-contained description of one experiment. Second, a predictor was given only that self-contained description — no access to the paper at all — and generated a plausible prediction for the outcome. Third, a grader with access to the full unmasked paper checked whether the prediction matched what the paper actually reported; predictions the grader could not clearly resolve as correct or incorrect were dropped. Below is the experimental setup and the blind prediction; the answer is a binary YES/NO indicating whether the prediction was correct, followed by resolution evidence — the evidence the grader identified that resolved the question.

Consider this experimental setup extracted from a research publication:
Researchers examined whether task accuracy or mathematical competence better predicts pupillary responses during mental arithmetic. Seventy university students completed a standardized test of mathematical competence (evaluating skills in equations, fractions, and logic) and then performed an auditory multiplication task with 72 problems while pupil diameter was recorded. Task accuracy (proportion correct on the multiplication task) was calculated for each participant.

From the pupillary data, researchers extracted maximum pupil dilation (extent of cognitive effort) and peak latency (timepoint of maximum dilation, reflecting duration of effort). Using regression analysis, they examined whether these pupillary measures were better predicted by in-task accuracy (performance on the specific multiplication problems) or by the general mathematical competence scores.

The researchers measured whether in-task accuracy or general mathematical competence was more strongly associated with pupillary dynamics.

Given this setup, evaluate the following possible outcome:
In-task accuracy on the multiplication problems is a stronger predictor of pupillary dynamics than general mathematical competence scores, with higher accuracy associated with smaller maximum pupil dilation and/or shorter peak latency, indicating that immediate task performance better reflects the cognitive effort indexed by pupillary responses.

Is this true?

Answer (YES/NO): YES